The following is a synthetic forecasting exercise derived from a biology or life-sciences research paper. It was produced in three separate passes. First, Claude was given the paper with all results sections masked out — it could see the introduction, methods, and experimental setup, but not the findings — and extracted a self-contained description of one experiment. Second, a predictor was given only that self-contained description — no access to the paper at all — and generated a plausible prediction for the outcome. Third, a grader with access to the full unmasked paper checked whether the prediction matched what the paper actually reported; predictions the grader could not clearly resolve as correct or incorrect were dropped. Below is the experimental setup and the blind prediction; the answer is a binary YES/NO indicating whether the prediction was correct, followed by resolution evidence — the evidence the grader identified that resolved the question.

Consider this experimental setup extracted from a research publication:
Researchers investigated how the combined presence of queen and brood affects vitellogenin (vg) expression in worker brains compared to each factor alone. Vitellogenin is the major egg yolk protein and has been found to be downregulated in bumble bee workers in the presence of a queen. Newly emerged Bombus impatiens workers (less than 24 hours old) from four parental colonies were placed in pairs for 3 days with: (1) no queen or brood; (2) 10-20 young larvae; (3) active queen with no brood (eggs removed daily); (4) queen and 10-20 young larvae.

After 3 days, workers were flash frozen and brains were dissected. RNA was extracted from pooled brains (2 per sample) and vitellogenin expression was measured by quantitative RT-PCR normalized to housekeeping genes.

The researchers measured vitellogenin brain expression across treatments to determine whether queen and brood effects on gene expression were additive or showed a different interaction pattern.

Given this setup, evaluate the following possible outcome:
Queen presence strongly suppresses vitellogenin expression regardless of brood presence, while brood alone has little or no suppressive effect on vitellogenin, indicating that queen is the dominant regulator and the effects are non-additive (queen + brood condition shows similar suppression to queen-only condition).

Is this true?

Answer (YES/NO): NO